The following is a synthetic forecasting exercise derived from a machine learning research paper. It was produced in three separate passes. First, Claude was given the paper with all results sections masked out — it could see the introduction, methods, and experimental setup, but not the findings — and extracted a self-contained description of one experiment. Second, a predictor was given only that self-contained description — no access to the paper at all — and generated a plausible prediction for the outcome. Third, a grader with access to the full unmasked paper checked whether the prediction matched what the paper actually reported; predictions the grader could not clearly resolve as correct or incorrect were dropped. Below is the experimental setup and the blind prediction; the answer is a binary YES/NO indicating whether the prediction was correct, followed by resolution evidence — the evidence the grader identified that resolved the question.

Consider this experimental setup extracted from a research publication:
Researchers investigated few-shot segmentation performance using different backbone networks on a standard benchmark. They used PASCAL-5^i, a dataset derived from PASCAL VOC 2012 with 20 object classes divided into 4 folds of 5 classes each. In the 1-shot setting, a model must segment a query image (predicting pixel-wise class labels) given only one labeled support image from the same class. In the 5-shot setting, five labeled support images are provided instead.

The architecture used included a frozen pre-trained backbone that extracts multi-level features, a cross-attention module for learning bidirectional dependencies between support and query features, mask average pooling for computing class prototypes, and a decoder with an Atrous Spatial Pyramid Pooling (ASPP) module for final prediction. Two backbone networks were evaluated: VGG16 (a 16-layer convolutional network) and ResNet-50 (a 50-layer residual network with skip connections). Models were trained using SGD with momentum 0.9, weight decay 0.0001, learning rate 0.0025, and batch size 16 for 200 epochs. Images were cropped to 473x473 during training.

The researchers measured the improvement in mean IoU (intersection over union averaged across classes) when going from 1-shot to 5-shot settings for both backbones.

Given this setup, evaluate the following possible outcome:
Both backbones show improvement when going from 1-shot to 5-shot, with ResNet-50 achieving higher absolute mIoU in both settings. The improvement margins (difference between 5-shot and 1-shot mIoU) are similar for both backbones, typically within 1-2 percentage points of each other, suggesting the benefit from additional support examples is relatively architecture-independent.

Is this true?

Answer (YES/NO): YES